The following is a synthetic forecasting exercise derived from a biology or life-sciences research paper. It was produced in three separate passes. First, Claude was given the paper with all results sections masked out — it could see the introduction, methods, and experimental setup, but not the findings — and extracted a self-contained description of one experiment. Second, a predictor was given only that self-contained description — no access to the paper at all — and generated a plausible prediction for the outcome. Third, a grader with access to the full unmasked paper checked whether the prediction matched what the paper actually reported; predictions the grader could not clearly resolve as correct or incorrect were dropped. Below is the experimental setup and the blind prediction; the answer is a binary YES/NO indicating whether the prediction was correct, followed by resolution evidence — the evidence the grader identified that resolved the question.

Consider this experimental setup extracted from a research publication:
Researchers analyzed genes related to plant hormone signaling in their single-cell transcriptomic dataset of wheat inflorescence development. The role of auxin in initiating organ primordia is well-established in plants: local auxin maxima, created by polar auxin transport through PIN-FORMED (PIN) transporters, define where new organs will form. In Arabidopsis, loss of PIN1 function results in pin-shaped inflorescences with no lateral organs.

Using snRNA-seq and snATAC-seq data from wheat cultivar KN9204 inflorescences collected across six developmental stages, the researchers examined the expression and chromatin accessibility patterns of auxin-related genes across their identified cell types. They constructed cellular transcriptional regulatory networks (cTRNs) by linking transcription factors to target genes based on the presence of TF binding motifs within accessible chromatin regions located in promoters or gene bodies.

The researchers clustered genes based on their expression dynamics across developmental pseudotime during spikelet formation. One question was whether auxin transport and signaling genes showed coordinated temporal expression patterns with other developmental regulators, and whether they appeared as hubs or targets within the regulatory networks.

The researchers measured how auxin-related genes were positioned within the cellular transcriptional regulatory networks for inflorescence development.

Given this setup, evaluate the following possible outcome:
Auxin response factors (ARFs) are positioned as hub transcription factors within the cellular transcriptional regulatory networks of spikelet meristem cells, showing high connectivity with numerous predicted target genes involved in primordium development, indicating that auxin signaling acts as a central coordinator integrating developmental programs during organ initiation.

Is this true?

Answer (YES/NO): NO